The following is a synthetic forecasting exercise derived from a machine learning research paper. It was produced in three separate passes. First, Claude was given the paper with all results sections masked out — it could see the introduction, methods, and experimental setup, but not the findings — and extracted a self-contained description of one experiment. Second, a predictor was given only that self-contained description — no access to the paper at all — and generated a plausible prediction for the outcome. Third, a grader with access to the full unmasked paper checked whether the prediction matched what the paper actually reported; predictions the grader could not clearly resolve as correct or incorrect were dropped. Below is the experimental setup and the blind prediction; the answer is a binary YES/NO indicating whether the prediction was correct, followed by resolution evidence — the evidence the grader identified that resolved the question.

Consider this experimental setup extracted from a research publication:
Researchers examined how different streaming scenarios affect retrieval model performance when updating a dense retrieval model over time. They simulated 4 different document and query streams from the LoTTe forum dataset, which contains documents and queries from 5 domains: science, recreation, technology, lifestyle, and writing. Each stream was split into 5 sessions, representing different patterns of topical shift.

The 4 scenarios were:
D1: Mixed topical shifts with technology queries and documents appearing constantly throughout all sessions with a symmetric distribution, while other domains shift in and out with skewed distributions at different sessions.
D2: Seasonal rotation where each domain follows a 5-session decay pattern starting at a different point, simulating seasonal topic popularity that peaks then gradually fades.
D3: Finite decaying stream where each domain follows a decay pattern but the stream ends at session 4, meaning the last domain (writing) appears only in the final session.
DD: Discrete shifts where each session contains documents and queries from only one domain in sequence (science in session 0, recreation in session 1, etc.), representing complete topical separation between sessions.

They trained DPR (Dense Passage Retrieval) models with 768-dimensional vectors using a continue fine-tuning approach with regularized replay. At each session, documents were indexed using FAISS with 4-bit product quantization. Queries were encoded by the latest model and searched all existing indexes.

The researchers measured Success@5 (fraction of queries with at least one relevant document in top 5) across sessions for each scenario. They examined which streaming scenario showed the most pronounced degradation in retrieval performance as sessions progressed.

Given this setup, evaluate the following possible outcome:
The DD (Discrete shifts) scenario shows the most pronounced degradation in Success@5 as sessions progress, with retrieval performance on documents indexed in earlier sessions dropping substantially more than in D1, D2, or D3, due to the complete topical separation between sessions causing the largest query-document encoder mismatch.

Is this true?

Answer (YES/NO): NO